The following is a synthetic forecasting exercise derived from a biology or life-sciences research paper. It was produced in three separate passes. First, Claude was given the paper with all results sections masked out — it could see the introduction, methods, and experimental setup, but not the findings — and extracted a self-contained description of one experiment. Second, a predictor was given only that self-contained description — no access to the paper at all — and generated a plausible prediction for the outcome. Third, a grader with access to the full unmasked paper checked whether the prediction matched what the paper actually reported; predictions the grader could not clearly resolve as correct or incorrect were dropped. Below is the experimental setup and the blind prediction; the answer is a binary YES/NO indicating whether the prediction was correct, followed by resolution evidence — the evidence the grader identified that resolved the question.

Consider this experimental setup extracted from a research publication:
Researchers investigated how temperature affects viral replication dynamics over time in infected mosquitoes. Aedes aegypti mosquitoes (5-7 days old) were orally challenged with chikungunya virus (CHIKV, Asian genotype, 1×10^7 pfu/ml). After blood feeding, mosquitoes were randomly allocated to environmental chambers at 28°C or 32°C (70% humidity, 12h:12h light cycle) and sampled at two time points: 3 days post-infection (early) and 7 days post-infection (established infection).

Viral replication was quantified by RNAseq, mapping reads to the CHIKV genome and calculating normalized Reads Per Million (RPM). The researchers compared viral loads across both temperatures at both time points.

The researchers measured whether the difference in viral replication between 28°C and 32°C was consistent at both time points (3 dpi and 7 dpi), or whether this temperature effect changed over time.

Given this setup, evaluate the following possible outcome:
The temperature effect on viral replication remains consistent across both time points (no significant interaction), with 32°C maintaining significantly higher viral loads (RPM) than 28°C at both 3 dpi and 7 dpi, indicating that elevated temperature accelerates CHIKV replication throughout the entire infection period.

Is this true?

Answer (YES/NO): NO